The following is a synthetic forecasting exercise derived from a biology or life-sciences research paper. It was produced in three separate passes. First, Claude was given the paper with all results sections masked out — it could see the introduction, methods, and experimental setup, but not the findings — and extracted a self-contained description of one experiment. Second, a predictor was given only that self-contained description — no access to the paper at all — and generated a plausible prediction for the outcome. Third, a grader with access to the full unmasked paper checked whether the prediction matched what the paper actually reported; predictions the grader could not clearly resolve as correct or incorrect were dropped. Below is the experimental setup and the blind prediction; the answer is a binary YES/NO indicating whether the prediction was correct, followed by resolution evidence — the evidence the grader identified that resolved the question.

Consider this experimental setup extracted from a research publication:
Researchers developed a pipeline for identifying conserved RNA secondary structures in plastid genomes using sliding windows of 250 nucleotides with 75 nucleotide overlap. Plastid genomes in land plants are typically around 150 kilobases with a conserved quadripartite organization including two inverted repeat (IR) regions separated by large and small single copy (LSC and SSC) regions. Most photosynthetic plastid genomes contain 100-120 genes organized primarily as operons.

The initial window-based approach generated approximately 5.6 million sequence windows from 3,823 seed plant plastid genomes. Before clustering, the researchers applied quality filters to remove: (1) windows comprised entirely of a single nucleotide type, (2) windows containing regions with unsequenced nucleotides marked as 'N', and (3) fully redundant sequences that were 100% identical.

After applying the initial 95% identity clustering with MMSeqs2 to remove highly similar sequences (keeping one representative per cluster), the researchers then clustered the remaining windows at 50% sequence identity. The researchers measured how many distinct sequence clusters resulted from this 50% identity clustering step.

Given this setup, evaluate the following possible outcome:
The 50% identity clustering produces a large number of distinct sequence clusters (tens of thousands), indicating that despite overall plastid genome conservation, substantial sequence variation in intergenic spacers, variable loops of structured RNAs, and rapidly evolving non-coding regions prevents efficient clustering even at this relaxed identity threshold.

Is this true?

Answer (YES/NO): NO